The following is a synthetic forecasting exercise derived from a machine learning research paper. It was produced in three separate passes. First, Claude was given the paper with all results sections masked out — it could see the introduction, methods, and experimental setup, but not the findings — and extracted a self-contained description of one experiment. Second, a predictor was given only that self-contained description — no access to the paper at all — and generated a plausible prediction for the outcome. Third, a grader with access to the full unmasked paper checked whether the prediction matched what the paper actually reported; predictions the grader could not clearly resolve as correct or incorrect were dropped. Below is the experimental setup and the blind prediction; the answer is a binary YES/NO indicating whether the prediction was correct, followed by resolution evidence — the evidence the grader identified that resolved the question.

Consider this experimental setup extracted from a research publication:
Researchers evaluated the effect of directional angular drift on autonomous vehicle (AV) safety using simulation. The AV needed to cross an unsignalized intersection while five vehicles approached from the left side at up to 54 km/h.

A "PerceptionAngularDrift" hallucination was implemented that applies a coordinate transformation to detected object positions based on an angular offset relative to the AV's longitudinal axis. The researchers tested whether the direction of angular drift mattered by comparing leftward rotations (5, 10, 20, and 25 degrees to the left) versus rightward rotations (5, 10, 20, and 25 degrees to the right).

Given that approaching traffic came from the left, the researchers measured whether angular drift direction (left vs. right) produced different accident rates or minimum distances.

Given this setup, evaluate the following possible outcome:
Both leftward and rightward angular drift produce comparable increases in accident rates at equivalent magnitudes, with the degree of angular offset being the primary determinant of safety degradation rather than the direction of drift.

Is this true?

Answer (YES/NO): NO